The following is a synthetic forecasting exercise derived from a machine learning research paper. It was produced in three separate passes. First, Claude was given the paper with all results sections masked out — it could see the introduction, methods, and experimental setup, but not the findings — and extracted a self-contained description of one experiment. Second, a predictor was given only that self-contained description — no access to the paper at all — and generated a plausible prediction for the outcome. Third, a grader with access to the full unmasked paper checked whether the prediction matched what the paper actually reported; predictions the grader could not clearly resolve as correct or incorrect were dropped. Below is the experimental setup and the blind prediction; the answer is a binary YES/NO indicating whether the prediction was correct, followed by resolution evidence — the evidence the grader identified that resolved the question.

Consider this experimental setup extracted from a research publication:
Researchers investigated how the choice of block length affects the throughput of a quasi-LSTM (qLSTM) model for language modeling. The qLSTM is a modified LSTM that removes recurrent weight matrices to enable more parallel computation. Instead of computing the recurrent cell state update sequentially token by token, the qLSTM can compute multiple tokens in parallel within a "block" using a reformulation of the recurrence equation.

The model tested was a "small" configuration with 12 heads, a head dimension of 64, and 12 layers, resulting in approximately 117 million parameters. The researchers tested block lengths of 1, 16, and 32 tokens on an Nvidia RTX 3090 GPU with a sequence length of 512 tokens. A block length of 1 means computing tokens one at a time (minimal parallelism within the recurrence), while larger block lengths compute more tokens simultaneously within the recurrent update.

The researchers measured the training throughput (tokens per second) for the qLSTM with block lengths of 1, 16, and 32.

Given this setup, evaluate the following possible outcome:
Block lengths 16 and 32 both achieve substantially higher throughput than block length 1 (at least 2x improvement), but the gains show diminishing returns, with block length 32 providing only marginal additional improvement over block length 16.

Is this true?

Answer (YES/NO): NO